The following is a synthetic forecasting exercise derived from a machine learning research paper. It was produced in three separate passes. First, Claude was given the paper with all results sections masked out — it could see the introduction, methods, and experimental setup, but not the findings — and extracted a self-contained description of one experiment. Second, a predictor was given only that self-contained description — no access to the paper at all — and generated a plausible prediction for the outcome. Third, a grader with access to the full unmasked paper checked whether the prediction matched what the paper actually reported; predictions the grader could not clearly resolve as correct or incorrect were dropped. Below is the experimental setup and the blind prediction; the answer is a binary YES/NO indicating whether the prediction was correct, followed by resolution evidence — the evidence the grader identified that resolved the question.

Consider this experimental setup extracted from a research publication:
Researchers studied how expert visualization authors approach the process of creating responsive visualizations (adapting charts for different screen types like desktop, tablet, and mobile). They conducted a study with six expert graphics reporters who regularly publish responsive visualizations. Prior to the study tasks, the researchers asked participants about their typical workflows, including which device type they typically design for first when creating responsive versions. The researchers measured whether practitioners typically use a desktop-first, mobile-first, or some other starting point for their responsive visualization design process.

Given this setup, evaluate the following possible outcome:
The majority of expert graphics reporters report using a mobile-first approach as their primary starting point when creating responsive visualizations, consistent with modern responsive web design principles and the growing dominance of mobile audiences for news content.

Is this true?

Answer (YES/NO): NO